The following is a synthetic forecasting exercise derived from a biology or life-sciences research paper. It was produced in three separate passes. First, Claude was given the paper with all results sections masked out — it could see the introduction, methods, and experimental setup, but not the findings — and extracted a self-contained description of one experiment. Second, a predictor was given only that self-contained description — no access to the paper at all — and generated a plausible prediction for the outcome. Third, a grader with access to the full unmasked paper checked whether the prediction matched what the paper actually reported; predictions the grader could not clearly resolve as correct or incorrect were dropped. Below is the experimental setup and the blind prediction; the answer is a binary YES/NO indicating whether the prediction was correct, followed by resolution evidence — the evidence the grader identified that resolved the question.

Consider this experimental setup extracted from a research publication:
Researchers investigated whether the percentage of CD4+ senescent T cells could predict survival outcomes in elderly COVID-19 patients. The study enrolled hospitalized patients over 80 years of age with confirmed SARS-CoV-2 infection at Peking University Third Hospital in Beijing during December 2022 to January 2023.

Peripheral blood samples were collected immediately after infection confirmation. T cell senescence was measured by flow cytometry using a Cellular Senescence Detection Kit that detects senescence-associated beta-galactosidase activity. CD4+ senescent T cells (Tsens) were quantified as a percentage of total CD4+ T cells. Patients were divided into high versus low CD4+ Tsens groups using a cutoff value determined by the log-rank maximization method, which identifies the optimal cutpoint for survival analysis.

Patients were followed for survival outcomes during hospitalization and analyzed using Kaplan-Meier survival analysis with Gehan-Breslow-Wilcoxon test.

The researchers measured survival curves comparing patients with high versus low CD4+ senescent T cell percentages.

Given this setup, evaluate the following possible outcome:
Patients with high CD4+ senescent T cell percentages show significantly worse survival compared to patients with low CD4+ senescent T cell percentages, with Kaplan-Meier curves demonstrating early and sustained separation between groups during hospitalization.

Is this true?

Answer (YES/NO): NO